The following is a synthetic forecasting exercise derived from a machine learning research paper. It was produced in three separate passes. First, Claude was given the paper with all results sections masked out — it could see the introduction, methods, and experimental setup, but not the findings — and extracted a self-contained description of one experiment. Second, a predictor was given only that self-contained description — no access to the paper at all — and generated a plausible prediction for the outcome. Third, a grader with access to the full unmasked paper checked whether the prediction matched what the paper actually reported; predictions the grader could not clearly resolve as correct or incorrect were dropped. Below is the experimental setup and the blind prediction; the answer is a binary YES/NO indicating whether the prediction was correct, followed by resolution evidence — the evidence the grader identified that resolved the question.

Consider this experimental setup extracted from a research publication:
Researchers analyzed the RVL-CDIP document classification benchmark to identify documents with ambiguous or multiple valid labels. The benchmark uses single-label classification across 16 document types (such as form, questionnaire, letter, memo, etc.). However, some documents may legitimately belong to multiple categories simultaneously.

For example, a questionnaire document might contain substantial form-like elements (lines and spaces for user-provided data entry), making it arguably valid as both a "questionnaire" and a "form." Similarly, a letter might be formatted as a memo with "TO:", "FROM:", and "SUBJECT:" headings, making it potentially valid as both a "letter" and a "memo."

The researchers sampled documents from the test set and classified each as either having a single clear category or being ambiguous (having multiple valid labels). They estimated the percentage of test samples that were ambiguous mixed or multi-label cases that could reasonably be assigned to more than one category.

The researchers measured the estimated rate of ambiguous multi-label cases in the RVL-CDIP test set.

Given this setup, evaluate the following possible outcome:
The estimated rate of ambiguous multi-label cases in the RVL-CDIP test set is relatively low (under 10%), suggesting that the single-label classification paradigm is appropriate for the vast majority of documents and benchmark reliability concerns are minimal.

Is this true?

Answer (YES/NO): NO